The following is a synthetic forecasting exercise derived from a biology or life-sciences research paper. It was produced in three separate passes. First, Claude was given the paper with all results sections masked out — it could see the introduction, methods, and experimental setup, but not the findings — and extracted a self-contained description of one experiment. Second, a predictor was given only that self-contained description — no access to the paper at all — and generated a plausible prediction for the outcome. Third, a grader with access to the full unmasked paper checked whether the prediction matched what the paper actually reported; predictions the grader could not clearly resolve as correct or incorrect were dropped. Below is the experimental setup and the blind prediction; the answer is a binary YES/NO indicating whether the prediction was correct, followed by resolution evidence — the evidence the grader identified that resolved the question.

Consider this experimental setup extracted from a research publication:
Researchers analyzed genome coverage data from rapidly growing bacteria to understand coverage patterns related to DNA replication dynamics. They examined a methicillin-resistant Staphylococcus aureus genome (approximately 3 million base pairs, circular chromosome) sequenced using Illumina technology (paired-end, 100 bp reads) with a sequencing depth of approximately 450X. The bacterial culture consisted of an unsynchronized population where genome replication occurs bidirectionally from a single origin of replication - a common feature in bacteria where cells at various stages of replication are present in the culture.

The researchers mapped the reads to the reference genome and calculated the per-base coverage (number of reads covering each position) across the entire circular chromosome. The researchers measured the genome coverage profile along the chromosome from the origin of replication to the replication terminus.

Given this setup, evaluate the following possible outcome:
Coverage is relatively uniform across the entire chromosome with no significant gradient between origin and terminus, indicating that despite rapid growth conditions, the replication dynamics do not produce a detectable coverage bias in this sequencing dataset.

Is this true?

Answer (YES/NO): NO